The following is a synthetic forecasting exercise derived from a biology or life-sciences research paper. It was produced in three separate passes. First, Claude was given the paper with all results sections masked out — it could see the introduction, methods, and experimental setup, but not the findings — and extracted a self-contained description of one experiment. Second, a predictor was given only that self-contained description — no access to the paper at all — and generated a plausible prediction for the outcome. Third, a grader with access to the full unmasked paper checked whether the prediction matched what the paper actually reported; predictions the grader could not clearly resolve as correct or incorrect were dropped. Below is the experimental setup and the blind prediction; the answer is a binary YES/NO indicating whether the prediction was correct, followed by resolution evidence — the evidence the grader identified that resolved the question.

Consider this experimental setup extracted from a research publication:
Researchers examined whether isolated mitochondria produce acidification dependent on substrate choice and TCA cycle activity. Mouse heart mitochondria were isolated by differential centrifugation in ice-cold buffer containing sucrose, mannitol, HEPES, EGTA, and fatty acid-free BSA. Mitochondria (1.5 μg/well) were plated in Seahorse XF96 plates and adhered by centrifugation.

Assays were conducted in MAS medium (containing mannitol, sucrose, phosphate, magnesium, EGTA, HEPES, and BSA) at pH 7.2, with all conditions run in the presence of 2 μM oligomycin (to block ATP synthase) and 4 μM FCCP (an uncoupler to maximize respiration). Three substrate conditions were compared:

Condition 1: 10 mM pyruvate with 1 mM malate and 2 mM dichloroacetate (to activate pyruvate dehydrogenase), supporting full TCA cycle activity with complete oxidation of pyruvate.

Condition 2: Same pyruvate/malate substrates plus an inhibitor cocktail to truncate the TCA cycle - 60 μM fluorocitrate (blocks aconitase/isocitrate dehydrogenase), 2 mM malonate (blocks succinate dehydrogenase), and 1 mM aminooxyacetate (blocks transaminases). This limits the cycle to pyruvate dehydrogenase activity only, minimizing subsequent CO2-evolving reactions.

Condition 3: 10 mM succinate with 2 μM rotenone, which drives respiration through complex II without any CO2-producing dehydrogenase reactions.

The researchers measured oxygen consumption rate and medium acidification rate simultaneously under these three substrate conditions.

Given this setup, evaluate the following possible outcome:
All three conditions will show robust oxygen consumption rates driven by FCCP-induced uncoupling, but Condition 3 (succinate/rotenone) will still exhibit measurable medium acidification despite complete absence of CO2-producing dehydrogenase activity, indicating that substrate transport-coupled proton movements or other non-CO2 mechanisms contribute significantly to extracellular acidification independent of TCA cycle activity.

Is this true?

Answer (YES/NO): NO